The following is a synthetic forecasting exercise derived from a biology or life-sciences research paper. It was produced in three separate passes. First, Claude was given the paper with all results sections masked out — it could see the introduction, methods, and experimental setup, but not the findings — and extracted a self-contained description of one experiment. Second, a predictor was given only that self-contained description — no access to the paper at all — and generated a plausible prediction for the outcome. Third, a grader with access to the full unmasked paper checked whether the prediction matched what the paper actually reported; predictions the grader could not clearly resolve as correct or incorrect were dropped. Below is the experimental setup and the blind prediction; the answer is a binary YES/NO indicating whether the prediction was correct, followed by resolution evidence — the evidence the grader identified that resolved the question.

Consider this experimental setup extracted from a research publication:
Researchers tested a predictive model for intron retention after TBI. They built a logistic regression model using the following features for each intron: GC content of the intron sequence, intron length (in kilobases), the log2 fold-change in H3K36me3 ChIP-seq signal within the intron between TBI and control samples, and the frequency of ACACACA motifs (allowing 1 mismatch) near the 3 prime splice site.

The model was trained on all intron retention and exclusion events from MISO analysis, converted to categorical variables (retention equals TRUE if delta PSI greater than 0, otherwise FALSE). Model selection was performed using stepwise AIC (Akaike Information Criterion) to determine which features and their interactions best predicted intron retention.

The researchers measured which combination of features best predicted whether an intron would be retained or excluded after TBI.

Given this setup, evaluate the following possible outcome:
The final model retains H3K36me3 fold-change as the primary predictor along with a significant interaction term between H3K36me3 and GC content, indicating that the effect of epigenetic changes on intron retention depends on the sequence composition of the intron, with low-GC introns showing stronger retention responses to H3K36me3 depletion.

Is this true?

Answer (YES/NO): NO